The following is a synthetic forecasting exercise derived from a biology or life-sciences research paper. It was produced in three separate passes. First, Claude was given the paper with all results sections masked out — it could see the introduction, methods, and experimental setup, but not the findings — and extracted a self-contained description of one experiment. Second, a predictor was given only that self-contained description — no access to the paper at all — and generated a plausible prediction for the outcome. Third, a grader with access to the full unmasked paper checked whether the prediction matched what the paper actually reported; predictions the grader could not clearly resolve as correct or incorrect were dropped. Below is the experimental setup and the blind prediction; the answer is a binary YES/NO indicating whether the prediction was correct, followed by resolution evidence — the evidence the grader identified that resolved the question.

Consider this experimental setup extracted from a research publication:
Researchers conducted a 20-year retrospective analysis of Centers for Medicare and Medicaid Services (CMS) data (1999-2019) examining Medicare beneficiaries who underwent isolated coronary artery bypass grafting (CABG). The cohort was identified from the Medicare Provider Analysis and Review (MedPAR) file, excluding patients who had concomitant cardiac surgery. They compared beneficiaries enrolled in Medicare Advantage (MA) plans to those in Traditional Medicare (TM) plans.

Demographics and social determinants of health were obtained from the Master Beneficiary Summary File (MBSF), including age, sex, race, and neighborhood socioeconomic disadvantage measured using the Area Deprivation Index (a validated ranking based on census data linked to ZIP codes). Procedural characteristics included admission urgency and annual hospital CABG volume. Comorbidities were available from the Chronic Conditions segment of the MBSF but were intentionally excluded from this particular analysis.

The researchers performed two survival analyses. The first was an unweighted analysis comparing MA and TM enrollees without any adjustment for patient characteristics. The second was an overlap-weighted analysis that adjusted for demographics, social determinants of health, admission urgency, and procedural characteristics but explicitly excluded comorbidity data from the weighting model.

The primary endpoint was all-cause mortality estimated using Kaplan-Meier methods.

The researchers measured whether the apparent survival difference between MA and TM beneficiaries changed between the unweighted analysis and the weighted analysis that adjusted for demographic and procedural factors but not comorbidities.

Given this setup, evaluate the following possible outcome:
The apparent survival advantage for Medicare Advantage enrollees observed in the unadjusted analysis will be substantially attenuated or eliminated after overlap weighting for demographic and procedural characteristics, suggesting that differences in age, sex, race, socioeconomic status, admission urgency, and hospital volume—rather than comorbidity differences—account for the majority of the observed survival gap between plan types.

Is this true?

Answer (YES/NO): YES